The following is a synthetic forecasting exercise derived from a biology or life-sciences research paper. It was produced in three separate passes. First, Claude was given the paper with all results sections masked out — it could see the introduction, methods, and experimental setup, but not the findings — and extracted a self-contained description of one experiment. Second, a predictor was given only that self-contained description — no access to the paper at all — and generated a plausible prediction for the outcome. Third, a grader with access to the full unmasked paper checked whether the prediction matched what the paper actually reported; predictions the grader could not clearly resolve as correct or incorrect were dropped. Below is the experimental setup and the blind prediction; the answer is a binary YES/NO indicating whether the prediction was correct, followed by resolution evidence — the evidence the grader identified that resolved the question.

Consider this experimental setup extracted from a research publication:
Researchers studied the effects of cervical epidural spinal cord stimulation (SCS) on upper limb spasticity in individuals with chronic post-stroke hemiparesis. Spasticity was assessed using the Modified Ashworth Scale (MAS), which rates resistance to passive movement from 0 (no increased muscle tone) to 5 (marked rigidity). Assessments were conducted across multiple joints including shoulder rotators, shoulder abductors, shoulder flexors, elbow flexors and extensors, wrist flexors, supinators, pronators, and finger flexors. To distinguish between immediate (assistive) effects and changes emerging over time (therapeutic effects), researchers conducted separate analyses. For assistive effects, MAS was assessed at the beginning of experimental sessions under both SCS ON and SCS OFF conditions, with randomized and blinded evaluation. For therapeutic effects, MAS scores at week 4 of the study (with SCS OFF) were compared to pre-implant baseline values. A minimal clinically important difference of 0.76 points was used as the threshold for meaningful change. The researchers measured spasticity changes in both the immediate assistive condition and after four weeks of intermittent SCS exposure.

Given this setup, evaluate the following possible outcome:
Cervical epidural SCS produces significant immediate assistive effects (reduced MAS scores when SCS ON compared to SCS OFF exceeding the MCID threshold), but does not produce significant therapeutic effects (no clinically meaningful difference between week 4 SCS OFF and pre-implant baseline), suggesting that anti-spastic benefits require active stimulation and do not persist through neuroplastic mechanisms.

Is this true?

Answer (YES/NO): NO